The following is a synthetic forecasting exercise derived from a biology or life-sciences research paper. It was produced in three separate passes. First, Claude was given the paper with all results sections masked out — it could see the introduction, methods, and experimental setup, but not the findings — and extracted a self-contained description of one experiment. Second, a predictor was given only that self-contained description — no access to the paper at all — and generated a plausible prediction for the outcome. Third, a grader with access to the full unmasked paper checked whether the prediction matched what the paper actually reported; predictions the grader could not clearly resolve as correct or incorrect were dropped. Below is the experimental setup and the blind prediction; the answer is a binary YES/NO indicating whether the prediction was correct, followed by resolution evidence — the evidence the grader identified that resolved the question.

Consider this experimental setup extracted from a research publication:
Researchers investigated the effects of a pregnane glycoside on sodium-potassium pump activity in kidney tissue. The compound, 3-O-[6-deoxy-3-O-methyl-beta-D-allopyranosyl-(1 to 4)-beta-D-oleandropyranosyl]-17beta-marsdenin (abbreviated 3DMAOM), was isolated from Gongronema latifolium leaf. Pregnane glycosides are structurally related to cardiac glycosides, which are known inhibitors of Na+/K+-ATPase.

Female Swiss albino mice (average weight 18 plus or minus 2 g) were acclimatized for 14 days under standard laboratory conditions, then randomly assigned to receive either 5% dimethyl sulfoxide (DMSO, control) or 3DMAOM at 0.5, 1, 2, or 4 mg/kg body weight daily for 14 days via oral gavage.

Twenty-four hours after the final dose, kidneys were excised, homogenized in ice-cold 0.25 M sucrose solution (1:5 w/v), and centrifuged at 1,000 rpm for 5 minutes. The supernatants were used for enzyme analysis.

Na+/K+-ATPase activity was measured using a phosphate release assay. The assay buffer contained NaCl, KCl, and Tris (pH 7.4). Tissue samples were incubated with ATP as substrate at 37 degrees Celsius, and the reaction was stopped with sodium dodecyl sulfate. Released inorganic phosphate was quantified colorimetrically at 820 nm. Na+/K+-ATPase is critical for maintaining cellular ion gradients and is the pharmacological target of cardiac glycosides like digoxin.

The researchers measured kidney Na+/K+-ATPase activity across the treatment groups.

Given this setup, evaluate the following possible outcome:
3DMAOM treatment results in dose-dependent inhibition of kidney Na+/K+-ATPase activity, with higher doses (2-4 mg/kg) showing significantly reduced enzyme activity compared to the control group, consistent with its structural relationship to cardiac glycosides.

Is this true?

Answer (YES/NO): NO